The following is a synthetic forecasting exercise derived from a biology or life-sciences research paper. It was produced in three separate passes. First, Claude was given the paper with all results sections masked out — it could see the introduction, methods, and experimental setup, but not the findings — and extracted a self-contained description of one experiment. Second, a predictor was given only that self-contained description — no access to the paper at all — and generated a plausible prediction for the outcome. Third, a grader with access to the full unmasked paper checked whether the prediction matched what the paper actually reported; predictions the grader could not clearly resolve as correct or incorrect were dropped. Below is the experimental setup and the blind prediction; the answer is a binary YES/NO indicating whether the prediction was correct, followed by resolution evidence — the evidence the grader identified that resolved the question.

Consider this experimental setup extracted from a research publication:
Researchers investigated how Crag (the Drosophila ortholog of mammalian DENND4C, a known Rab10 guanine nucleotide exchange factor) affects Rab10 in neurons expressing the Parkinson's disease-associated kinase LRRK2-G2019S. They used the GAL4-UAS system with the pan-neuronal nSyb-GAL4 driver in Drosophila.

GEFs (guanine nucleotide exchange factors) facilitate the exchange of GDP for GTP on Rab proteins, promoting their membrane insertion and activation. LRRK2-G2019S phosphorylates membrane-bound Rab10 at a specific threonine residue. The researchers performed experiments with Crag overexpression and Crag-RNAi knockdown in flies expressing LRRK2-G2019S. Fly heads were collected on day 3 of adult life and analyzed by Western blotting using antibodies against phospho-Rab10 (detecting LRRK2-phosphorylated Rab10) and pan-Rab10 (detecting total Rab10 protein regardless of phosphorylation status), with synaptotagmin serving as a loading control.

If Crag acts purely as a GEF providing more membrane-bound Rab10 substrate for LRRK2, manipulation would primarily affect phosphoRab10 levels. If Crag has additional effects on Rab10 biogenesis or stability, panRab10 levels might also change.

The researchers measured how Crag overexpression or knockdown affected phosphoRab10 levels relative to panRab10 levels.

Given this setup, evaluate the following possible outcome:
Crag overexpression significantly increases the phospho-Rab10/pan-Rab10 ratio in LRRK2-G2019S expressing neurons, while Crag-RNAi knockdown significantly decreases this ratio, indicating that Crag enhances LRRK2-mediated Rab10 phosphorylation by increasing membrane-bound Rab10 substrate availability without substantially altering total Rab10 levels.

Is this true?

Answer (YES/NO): NO